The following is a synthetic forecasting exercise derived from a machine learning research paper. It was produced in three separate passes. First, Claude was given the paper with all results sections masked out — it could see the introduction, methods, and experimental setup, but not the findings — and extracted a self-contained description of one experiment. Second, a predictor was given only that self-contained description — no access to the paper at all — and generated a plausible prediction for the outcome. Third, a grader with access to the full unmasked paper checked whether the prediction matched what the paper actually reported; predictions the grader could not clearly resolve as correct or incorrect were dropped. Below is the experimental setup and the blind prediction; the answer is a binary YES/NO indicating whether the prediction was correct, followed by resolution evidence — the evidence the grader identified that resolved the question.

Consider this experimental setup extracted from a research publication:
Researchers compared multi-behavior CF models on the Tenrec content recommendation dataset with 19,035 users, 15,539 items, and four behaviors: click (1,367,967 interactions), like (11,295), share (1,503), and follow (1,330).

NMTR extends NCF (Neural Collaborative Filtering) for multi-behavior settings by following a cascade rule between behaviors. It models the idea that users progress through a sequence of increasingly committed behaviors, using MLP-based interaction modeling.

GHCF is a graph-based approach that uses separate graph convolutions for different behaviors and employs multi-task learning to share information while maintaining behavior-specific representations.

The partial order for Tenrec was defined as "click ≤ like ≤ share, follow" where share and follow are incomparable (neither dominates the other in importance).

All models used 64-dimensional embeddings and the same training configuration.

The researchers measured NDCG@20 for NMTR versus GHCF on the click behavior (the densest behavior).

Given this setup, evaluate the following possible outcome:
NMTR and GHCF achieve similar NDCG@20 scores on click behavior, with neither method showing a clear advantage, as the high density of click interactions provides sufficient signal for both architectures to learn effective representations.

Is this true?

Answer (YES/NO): NO